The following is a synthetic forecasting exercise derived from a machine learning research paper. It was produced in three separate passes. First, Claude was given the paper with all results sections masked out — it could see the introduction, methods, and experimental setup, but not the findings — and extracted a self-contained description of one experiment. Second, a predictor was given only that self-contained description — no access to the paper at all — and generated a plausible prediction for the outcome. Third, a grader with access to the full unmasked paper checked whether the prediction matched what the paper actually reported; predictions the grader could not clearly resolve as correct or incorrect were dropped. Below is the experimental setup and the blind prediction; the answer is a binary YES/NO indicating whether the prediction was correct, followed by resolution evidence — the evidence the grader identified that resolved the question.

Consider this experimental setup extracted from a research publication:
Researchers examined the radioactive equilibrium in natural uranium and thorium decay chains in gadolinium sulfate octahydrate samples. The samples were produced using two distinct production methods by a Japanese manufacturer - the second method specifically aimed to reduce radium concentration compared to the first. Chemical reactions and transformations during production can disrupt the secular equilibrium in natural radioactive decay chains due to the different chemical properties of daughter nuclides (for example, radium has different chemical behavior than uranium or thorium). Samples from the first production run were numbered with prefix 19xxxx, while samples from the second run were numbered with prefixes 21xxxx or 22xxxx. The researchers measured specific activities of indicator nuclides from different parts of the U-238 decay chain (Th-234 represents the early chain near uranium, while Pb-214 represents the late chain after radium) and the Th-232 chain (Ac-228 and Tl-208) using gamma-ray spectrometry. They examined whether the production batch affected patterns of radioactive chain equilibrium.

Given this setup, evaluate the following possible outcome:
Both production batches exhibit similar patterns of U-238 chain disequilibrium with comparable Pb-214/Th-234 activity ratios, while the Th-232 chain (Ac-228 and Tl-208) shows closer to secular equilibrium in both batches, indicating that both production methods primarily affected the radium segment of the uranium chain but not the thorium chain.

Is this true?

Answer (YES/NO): NO